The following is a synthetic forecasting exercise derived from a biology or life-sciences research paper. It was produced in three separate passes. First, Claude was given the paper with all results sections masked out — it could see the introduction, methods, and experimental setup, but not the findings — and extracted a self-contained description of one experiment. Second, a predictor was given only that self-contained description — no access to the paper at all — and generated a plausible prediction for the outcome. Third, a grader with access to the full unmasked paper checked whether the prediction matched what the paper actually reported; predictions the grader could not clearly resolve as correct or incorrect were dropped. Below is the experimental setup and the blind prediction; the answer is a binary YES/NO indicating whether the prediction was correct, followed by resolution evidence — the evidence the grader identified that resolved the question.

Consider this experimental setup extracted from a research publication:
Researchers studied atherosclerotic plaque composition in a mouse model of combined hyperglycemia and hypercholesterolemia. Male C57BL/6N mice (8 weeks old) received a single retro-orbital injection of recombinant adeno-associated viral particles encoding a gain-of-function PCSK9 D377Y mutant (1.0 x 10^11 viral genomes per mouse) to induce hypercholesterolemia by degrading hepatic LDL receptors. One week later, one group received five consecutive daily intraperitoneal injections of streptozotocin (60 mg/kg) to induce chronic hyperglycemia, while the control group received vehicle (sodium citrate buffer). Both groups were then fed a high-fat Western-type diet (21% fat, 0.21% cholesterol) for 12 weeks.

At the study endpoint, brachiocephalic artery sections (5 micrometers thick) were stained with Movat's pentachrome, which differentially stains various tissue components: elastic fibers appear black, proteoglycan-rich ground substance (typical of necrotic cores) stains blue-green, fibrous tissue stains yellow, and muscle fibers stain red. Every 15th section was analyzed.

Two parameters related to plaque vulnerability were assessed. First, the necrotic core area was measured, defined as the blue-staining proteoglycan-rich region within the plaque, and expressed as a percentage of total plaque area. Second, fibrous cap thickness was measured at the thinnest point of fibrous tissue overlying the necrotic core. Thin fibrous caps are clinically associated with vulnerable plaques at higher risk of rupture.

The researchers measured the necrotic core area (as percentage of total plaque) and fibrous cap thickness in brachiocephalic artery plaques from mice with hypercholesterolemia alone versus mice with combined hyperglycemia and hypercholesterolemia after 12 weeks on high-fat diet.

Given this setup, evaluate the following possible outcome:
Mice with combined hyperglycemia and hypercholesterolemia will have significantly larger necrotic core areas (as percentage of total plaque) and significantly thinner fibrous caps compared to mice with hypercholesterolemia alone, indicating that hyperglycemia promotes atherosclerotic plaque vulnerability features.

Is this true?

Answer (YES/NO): NO